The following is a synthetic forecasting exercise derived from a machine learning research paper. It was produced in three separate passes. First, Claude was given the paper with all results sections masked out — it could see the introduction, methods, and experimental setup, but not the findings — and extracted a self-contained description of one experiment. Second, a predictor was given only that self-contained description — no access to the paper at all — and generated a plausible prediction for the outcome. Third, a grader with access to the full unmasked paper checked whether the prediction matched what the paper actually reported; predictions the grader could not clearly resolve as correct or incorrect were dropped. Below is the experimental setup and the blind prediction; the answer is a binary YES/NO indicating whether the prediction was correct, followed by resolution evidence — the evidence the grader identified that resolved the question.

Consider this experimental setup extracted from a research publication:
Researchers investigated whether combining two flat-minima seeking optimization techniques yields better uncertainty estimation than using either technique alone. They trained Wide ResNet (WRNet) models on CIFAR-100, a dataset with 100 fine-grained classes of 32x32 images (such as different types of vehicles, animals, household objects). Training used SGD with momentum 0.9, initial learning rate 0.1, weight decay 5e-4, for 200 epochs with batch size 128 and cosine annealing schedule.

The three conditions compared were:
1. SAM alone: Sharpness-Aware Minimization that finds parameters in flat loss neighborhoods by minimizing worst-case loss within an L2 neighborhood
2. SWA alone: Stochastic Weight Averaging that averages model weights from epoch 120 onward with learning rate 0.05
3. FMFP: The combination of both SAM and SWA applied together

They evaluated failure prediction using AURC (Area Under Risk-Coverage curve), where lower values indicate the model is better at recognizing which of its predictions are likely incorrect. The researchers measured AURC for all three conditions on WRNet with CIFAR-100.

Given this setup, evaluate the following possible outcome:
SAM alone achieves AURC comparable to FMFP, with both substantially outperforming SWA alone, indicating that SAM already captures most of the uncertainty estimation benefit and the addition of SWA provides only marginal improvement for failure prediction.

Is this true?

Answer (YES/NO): NO